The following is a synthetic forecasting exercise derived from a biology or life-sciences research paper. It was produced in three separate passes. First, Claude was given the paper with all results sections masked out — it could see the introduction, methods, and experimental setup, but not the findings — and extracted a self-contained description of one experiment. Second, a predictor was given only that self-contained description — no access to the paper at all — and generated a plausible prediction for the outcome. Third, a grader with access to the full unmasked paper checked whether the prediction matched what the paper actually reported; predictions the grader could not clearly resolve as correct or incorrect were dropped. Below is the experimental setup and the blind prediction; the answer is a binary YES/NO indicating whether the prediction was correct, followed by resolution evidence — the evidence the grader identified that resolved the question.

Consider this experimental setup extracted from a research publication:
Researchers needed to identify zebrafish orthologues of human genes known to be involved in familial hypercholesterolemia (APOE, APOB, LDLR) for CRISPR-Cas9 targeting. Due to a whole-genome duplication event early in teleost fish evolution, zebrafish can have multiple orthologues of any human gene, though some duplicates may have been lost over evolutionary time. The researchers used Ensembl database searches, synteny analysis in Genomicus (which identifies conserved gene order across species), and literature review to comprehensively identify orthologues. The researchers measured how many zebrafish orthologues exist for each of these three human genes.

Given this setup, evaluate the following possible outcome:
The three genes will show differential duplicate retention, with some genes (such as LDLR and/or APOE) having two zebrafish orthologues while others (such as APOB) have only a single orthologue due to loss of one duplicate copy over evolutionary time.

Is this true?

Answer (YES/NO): NO